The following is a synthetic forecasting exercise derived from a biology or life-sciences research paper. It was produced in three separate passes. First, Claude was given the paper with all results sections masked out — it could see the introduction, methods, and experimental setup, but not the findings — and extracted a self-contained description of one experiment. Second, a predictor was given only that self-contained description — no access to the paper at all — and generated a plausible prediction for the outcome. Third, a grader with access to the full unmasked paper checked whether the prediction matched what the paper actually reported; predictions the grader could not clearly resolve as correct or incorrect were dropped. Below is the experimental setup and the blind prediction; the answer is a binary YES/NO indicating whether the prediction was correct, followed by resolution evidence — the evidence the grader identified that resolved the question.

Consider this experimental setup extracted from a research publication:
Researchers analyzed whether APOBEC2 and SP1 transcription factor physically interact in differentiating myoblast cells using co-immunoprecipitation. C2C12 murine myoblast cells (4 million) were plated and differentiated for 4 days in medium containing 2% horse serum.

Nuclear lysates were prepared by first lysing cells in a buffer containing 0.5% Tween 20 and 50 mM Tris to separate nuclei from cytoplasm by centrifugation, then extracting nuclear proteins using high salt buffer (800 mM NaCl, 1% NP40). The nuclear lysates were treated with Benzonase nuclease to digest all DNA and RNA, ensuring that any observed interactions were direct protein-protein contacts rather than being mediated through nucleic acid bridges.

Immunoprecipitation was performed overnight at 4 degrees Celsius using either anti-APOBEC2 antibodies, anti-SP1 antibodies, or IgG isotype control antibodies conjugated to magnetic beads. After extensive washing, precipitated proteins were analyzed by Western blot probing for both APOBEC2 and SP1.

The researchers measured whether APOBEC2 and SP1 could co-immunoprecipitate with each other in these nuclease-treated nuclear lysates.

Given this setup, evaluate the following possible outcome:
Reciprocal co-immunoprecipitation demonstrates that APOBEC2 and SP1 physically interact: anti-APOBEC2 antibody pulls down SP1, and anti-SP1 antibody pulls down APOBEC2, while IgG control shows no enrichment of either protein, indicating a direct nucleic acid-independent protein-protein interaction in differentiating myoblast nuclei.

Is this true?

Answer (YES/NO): NO